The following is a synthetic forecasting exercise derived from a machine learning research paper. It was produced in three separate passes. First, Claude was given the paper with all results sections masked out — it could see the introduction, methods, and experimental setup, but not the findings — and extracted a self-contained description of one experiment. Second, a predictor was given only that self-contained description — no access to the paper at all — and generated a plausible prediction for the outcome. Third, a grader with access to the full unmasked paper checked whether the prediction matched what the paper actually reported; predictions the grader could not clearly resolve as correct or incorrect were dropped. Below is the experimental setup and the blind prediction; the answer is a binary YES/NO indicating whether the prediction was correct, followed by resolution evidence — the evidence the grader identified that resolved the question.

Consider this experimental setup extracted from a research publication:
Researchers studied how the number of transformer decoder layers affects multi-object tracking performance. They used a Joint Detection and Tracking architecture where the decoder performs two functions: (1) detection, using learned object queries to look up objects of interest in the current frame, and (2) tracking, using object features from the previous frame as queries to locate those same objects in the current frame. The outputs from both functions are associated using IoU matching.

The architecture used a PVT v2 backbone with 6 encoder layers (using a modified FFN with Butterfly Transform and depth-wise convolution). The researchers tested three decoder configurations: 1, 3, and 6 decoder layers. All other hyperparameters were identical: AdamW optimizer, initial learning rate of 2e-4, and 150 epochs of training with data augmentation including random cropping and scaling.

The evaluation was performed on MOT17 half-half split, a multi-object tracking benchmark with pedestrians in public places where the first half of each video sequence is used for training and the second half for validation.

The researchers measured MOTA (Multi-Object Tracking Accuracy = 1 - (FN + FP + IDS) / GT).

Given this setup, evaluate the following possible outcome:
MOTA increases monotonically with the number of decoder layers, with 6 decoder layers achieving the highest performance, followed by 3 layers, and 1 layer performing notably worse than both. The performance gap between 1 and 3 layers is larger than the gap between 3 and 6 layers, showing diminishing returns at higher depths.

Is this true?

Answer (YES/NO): YES